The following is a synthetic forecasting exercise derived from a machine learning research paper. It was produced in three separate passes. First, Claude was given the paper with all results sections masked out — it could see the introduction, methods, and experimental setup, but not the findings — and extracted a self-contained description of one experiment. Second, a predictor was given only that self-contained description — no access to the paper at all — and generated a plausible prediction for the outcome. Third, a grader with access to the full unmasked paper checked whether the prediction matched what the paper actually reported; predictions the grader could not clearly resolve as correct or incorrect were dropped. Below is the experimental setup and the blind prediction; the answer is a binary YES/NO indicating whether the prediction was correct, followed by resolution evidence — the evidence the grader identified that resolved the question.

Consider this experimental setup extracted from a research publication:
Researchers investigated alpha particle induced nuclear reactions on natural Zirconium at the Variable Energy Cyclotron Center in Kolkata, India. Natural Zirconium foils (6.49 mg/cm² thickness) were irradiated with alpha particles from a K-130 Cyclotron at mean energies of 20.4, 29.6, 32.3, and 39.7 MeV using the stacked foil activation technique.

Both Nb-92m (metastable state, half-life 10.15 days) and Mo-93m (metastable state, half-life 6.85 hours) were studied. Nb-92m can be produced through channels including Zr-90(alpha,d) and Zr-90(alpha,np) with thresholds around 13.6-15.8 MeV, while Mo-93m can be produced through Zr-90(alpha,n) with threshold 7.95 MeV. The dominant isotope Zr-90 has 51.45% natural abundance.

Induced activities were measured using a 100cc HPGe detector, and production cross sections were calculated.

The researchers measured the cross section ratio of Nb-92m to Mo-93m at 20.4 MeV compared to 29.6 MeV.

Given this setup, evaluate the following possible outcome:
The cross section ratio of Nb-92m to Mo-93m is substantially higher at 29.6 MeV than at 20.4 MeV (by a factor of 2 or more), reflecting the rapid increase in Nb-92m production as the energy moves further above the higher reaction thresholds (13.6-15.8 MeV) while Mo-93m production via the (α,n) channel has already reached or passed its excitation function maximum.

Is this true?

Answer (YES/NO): YES